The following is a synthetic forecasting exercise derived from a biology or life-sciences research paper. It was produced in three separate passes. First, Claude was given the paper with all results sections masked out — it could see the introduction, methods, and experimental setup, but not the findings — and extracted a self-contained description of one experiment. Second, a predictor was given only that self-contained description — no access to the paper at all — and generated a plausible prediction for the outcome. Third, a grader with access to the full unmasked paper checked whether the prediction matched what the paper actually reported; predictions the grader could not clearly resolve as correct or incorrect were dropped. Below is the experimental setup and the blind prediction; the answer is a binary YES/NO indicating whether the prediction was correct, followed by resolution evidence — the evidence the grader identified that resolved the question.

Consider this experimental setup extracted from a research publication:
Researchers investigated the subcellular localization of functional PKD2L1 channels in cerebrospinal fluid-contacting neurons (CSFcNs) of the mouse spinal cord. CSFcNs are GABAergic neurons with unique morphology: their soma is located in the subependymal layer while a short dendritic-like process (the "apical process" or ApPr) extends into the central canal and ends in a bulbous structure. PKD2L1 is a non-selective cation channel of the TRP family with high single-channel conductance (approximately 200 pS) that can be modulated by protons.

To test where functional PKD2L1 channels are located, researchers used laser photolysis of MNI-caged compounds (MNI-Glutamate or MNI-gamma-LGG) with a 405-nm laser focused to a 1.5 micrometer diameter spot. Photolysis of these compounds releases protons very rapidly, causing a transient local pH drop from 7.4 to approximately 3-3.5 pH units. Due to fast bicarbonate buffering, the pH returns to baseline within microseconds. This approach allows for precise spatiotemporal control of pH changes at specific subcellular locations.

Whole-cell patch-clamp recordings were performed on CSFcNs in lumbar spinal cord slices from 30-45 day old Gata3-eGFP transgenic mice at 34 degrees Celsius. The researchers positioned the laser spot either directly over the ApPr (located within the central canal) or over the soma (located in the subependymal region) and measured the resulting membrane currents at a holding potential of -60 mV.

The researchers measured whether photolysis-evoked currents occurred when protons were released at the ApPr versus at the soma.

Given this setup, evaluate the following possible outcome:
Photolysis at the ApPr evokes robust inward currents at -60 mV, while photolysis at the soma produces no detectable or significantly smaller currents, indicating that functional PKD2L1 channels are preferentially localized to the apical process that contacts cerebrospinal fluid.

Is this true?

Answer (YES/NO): YES